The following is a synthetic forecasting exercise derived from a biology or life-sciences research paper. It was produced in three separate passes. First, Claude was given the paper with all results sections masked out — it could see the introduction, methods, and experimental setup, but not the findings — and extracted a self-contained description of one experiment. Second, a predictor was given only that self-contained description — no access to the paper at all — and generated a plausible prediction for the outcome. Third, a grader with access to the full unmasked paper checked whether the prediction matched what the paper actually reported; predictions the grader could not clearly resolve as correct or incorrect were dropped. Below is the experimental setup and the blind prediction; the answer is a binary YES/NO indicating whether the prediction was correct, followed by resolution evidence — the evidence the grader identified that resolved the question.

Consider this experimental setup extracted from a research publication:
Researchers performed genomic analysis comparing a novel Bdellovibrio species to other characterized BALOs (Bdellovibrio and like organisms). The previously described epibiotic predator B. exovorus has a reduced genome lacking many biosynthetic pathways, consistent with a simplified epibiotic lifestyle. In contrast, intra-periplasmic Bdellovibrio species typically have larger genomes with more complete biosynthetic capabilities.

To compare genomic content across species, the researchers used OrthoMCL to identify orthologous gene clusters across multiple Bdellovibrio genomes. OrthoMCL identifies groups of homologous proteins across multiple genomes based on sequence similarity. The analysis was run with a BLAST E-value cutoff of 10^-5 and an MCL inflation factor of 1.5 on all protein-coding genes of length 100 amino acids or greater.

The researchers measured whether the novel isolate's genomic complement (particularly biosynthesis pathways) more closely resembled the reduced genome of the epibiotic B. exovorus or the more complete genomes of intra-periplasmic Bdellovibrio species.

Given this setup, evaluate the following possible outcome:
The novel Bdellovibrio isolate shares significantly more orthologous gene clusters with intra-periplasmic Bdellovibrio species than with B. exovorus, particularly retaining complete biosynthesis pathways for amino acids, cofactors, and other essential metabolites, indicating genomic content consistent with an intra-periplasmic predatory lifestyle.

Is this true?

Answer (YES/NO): NO